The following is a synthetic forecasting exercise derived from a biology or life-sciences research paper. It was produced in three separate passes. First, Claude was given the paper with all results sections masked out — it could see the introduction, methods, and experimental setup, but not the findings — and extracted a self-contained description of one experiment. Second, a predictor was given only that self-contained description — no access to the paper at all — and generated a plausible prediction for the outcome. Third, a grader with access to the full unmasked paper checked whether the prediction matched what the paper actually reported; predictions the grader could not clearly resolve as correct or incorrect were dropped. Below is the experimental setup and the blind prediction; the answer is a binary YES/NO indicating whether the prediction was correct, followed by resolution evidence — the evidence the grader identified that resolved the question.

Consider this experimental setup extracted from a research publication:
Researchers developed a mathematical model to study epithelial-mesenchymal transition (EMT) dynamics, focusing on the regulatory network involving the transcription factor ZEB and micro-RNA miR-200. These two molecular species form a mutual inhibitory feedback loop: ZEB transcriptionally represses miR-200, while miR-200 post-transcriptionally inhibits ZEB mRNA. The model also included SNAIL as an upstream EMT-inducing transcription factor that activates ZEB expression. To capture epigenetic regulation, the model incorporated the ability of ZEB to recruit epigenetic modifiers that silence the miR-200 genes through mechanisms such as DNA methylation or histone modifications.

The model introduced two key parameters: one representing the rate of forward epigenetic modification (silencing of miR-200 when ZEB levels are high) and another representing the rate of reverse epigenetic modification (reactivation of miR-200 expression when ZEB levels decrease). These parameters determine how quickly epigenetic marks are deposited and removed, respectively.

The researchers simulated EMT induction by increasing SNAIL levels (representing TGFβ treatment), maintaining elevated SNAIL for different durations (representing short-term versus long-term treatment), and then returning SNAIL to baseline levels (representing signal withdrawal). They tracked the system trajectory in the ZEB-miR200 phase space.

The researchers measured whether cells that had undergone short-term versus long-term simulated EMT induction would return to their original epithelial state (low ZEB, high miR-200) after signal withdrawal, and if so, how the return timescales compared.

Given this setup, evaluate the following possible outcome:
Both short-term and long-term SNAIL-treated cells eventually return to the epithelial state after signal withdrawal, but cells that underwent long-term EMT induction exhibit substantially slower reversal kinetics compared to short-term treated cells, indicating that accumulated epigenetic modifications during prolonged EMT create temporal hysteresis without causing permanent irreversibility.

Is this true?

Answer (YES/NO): YES